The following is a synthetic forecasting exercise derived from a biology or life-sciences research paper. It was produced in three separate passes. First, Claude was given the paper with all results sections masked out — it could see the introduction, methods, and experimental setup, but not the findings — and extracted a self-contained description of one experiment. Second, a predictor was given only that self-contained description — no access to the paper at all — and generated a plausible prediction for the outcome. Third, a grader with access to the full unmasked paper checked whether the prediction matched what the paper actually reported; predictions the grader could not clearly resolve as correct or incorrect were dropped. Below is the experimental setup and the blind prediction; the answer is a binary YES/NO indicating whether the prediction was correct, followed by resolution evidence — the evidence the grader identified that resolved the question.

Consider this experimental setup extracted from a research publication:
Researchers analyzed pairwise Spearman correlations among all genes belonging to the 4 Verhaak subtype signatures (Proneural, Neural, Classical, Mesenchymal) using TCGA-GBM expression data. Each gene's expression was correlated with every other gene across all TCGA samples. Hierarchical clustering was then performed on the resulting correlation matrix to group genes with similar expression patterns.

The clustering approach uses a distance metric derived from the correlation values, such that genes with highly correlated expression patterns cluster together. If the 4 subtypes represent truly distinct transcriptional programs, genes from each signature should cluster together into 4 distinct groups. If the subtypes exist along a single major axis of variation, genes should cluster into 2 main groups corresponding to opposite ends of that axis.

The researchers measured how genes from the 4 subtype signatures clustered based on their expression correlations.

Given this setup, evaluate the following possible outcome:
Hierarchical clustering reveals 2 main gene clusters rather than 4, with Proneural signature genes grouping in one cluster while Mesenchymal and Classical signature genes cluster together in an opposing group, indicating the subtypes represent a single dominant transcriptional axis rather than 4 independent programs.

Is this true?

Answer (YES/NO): NO